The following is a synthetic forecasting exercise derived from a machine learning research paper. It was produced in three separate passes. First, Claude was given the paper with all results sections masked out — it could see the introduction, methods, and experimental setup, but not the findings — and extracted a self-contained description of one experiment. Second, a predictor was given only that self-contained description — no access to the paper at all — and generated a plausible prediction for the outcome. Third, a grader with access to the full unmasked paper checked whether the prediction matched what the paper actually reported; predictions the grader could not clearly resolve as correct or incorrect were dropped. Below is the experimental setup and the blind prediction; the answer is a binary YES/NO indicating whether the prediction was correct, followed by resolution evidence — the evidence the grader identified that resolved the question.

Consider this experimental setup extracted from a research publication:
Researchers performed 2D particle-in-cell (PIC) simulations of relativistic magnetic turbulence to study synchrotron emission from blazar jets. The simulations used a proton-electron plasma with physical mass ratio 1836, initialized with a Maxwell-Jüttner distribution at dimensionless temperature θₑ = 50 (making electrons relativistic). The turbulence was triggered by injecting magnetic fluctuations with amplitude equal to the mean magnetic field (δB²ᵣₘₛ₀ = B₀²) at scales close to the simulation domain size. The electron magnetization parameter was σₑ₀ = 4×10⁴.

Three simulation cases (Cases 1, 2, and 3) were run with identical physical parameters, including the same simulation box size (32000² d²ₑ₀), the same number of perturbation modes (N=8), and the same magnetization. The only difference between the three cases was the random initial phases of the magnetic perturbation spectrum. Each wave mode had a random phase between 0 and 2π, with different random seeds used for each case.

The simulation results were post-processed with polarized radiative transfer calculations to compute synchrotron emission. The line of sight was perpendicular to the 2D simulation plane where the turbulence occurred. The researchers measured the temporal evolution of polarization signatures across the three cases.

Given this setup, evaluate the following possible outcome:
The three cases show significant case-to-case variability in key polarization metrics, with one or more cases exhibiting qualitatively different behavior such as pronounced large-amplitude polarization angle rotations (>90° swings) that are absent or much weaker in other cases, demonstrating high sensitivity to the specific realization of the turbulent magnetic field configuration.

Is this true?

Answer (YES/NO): YES